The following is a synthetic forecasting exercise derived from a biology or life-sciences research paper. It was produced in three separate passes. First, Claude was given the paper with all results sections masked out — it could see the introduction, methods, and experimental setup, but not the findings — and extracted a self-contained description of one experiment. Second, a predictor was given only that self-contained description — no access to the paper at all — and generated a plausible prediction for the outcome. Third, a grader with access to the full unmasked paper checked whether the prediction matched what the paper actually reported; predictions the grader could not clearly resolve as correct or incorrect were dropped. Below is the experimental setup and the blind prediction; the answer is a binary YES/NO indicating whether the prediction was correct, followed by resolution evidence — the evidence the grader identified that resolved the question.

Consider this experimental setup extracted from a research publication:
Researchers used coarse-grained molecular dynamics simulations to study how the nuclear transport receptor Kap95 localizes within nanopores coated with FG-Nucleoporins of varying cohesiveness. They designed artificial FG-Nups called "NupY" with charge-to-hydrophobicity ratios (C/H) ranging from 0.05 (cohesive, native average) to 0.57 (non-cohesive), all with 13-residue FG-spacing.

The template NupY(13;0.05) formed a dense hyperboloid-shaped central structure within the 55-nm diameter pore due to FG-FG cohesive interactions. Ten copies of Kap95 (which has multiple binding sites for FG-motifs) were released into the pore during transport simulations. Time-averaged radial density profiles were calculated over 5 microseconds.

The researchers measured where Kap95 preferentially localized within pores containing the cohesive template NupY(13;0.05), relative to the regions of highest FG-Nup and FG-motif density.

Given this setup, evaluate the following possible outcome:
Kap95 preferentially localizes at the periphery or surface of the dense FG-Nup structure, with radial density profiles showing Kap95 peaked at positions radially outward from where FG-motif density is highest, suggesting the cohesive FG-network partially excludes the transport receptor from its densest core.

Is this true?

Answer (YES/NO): YES